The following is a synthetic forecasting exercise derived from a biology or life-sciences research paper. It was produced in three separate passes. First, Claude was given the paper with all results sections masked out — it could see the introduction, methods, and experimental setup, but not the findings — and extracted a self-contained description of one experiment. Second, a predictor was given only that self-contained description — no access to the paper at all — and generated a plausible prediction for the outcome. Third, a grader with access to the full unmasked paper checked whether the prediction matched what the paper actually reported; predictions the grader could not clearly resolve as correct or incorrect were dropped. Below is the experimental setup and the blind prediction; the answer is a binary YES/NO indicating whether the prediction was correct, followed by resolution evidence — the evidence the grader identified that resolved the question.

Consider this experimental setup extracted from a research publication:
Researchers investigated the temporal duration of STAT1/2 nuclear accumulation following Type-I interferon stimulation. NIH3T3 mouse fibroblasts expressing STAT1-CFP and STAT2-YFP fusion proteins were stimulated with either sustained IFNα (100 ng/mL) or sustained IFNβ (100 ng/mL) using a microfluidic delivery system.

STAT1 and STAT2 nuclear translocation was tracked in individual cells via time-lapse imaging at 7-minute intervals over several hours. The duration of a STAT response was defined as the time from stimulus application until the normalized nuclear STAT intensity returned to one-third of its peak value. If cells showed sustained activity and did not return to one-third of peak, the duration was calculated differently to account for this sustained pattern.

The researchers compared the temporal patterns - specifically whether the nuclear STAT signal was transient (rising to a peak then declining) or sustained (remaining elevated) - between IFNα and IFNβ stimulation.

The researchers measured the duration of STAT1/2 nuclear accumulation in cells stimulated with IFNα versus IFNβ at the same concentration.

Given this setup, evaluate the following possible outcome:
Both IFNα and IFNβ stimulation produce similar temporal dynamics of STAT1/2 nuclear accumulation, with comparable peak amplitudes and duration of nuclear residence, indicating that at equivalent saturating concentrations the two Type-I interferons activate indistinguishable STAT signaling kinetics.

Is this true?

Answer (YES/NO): NO